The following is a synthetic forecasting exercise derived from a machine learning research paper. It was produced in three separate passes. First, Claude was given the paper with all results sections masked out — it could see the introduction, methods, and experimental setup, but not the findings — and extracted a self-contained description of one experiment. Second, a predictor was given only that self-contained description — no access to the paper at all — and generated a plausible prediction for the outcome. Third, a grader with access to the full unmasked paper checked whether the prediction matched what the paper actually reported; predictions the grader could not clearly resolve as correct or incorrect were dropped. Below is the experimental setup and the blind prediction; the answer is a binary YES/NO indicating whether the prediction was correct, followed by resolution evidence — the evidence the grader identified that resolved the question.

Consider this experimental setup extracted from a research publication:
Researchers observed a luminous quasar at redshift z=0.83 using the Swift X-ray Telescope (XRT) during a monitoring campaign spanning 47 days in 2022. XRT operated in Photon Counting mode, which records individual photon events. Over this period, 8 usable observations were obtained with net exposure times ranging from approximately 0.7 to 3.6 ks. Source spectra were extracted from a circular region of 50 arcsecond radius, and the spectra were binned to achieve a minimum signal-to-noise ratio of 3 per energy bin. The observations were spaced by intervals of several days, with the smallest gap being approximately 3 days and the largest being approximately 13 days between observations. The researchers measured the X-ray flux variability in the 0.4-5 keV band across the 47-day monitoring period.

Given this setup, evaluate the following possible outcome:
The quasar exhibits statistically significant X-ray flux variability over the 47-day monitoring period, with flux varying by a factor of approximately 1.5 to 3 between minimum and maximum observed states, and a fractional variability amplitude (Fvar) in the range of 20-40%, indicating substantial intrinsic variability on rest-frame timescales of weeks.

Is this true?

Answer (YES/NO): YES